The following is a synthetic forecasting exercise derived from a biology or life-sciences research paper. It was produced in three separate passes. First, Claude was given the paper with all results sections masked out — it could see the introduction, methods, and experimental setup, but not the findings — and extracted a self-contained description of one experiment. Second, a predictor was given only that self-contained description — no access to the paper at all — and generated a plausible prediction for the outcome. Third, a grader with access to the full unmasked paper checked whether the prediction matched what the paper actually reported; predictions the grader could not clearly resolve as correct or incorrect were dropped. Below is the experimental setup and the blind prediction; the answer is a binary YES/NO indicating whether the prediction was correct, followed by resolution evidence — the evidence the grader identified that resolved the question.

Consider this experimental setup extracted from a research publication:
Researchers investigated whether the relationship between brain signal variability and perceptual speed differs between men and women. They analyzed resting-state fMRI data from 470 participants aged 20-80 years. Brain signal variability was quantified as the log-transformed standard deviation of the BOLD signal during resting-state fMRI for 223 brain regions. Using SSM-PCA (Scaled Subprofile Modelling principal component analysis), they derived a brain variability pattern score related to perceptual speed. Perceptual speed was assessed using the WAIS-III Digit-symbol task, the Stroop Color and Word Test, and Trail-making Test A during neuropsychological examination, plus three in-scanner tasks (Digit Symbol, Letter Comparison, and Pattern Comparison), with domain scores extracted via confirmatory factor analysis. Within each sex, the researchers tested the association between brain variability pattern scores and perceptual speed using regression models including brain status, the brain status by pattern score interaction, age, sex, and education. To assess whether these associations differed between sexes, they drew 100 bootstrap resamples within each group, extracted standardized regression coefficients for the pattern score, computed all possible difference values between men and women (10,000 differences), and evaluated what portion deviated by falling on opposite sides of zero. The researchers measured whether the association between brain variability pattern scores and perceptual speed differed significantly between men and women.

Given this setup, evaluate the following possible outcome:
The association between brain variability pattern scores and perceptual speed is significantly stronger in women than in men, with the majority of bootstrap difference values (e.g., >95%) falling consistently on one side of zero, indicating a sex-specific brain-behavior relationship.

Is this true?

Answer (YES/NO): NO